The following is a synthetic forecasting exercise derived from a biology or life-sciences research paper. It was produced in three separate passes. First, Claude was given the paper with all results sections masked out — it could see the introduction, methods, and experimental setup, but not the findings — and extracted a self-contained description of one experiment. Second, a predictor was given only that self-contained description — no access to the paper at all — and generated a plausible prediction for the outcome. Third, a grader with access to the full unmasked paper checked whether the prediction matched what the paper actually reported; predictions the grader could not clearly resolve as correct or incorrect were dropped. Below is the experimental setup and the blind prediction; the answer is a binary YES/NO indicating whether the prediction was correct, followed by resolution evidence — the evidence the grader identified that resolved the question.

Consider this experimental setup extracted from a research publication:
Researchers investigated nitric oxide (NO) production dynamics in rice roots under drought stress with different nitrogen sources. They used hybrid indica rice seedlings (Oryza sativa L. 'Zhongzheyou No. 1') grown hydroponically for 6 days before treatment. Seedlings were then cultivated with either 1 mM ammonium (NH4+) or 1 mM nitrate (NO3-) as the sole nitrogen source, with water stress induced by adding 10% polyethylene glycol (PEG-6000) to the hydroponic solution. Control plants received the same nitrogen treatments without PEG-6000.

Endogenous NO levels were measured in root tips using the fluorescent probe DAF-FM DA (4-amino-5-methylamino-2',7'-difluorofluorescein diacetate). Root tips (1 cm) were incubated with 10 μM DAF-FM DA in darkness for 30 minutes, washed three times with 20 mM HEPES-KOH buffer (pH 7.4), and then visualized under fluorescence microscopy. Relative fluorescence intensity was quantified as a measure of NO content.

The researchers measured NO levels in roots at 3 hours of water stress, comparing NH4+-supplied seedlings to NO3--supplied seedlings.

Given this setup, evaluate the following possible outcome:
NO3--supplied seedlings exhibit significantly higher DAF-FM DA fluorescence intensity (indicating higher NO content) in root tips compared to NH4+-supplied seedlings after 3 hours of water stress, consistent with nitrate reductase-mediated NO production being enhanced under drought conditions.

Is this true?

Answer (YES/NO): NO